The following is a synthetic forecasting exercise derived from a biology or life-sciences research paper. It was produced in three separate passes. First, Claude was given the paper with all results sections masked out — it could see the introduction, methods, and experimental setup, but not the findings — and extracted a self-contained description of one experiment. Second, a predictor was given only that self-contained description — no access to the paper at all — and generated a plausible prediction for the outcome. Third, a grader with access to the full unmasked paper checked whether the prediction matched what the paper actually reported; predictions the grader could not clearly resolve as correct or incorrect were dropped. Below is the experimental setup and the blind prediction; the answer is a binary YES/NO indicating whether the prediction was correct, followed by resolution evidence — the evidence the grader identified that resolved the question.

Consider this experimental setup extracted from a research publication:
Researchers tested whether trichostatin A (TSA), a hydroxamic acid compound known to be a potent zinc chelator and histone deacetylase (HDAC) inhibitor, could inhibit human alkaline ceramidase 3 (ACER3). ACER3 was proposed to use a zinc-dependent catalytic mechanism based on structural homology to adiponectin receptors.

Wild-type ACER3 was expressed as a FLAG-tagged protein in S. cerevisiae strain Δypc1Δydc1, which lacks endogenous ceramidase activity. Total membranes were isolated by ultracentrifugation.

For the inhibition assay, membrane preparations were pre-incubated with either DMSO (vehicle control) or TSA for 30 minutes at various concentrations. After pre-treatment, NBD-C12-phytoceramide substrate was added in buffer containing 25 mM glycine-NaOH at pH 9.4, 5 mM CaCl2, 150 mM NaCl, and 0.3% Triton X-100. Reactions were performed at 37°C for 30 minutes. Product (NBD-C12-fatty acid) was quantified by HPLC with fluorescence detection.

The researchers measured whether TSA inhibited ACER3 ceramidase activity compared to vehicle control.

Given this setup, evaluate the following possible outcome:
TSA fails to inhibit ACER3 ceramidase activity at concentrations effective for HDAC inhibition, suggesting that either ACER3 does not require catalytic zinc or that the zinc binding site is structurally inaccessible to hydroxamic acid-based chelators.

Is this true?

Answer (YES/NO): NO